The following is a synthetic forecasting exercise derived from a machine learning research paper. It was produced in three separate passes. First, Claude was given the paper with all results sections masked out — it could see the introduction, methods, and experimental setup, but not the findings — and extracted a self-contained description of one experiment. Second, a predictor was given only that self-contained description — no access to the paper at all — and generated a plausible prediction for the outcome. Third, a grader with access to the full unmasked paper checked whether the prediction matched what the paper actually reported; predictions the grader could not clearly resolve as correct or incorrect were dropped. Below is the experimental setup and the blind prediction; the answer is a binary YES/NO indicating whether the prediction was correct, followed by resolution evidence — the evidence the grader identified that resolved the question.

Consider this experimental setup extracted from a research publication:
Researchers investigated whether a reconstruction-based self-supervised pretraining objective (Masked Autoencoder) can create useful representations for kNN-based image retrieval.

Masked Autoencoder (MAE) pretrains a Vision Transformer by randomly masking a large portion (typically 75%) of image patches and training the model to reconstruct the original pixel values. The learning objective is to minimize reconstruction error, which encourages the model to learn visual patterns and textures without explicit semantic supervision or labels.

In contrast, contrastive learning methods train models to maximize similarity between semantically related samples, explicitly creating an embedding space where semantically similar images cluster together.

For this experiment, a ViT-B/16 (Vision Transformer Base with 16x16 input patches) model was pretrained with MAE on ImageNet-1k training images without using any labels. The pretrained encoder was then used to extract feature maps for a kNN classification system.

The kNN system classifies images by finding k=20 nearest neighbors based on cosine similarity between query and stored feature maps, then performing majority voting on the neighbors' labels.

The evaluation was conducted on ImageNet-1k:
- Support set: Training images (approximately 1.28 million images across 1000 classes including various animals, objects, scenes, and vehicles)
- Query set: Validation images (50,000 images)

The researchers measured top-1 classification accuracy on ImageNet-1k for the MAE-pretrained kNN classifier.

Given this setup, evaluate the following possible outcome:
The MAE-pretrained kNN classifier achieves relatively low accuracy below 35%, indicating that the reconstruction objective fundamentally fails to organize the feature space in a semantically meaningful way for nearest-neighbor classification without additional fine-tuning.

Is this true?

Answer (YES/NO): YES